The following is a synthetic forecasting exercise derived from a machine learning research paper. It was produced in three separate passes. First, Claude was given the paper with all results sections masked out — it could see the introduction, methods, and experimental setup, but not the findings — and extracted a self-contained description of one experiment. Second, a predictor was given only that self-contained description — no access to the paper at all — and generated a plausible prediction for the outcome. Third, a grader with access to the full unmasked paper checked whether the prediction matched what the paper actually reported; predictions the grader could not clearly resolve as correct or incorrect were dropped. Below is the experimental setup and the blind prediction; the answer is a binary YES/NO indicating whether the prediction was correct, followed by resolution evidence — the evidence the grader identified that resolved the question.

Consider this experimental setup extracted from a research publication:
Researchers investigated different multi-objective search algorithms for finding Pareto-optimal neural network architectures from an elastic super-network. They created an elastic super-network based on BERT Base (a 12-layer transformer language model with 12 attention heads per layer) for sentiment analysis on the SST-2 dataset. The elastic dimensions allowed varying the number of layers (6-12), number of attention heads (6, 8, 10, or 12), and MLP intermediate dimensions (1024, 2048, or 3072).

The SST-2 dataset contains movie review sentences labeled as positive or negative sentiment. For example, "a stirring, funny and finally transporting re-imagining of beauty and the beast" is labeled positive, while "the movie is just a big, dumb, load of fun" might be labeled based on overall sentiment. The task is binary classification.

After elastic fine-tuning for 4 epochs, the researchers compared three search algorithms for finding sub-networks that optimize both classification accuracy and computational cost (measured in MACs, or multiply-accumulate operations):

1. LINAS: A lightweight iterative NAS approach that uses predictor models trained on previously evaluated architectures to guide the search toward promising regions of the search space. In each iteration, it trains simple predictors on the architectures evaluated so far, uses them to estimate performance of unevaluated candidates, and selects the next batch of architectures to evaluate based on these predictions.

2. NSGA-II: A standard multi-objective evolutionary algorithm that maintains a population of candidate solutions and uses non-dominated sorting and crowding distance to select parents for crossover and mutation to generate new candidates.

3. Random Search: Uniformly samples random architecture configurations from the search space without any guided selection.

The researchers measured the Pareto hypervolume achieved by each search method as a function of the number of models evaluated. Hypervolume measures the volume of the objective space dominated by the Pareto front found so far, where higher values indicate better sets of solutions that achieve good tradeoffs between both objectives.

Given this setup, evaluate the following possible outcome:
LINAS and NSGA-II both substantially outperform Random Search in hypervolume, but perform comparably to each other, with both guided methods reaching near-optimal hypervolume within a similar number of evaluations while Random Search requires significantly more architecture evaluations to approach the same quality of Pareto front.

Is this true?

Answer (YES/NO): NO